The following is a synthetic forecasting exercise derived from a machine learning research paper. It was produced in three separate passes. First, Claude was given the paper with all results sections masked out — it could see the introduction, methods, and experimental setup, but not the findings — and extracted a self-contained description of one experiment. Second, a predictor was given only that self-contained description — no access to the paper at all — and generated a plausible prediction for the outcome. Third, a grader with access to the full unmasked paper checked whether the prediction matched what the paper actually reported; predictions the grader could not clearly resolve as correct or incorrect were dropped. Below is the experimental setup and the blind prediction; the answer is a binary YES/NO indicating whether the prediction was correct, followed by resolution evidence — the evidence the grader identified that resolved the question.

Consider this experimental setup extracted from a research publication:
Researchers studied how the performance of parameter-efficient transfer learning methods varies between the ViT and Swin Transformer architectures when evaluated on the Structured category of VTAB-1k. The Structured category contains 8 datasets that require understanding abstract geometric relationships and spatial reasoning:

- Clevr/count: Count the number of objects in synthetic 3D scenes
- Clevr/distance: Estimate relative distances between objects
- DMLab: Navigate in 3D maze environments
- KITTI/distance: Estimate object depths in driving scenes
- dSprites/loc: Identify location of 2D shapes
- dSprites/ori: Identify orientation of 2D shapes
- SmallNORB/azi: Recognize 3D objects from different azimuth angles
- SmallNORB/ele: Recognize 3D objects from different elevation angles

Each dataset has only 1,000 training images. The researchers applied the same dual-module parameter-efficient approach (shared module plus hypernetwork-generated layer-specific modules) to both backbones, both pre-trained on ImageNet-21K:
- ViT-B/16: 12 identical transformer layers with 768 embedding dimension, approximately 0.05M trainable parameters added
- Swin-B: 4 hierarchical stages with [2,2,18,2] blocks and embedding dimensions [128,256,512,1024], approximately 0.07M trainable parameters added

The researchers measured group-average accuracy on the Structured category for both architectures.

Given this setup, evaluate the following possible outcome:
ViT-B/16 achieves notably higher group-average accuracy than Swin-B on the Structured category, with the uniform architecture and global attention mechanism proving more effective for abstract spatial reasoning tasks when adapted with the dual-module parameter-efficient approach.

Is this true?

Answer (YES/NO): NO